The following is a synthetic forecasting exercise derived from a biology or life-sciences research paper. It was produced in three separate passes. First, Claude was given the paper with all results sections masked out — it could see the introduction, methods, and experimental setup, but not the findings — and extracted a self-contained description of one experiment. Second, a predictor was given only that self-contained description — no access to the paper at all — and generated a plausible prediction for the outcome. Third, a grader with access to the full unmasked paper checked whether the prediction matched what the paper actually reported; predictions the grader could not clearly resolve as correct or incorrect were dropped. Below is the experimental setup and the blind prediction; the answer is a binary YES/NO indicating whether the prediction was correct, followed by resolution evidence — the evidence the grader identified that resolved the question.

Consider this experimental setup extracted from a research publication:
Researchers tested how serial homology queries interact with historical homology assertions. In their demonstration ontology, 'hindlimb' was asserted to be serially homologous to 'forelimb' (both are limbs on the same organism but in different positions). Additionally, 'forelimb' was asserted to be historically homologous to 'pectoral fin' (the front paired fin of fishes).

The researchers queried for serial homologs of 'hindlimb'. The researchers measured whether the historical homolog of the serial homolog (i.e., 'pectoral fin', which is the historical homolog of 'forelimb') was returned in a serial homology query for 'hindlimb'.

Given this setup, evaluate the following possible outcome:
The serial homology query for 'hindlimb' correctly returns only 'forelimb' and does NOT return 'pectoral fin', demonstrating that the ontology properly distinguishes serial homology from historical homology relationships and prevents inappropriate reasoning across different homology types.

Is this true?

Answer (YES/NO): YES